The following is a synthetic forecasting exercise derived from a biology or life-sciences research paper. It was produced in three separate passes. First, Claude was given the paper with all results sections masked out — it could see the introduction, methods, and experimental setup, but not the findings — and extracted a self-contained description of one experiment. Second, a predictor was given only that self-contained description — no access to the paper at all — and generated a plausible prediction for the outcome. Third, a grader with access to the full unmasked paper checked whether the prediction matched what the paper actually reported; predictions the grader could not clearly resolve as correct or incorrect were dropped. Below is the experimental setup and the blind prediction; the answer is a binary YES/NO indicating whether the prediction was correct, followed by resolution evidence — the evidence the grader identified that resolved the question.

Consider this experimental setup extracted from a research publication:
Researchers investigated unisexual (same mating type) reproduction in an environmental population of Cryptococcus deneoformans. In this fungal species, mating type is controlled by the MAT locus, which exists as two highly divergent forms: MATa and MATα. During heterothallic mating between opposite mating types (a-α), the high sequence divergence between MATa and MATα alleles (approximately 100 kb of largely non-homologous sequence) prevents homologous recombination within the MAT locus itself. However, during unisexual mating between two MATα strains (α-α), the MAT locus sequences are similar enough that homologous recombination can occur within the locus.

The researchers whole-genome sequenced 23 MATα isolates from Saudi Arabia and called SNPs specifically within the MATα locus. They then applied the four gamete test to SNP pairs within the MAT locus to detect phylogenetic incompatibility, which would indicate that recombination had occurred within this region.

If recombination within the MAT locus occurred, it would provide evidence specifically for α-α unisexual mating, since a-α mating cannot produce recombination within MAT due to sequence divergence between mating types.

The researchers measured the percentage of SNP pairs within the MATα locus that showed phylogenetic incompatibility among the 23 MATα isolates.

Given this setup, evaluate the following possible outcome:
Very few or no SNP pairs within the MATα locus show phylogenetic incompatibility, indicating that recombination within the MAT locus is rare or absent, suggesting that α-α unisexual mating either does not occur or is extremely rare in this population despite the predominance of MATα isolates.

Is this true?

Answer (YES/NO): NO